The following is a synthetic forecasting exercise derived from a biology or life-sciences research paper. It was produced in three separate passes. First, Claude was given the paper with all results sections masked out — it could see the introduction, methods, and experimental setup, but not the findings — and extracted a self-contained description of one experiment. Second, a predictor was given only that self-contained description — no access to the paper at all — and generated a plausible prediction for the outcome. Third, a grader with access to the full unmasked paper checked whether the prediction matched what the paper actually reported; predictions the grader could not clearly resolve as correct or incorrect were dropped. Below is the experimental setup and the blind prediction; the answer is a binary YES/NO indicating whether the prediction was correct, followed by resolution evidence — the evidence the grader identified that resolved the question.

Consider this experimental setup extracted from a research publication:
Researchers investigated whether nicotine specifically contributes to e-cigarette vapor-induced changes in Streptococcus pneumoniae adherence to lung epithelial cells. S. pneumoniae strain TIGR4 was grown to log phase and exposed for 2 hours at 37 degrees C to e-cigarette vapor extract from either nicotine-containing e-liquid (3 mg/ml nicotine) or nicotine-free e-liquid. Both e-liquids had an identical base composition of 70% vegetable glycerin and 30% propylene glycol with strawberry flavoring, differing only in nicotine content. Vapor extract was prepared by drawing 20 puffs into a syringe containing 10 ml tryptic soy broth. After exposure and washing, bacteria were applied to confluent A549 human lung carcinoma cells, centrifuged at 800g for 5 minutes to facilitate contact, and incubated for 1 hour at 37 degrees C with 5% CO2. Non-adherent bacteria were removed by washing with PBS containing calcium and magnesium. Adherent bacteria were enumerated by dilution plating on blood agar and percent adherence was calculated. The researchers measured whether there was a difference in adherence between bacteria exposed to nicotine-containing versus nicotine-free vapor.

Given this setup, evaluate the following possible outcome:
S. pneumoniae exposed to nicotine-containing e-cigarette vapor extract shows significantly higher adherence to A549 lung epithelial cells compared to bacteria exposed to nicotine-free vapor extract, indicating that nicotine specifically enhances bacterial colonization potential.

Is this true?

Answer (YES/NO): NO